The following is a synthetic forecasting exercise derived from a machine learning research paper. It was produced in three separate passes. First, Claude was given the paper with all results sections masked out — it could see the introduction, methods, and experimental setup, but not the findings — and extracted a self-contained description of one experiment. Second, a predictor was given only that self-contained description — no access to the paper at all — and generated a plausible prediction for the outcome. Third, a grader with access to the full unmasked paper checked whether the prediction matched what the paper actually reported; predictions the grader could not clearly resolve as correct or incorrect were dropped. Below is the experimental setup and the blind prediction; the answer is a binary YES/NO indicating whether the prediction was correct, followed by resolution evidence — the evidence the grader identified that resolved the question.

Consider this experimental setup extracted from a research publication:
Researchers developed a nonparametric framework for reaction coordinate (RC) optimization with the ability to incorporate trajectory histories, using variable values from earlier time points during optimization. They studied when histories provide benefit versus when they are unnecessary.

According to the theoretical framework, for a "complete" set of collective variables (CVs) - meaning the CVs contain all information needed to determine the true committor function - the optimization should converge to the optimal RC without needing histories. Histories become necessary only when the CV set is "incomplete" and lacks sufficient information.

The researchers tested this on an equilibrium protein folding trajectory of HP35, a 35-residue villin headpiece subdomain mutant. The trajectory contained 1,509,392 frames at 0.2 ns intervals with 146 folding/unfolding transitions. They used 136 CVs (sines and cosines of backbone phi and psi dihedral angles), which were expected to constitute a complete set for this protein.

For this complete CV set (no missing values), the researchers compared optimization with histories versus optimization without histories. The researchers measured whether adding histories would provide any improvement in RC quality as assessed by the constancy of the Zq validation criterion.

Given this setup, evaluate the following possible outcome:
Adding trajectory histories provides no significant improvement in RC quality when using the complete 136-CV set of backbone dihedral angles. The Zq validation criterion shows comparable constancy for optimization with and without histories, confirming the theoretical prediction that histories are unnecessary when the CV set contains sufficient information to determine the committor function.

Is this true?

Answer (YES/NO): NO